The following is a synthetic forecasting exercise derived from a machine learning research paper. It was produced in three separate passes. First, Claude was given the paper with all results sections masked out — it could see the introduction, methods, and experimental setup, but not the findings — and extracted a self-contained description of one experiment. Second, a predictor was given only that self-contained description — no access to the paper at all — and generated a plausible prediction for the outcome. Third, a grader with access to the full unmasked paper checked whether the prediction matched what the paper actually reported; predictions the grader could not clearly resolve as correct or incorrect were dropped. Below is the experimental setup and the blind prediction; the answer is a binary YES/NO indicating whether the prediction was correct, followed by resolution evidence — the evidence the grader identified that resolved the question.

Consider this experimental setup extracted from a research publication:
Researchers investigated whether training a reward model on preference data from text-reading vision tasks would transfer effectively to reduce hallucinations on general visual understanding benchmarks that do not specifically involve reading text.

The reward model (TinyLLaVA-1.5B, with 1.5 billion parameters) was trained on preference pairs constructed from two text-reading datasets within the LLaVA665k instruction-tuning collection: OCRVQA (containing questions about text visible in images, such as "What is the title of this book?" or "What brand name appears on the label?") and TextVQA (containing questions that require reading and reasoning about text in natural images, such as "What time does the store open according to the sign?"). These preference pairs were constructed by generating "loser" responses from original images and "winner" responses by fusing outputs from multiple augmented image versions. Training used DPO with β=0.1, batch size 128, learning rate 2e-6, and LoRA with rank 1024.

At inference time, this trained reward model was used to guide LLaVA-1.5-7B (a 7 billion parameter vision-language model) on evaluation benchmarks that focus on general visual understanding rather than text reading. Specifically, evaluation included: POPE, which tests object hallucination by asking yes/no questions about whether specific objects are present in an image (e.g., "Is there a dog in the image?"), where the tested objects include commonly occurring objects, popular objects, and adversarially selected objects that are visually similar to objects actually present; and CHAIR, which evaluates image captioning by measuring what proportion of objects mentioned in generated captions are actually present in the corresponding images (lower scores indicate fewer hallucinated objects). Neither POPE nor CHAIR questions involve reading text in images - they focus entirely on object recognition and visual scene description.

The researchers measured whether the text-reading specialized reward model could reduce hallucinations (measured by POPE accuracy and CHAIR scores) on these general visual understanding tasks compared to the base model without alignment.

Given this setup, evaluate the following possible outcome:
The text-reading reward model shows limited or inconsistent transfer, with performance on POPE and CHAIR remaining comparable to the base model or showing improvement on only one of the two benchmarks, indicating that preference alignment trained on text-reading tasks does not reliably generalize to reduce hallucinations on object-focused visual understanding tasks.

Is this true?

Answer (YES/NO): NO